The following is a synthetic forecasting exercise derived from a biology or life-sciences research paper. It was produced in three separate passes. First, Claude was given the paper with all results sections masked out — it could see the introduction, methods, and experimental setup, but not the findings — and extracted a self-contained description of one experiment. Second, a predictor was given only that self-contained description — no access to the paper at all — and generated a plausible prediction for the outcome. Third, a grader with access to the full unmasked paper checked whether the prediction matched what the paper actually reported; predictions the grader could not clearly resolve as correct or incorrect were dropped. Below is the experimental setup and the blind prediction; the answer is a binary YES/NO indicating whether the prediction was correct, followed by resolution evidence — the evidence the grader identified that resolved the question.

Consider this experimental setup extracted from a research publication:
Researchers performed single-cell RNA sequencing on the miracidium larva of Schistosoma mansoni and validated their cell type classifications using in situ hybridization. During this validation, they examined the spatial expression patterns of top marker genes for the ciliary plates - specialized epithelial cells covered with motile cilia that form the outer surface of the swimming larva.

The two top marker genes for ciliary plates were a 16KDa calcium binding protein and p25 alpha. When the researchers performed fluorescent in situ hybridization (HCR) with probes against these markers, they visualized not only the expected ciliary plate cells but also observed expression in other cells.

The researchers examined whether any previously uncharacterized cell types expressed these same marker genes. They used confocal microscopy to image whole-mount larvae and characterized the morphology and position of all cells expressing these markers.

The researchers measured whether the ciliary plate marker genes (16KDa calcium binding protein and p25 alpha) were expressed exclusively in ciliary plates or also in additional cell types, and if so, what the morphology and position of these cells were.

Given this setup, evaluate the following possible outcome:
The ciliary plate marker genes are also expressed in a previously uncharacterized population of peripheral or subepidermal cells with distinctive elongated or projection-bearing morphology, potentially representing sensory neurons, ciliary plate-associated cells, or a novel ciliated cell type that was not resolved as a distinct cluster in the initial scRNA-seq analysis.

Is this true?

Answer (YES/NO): YES